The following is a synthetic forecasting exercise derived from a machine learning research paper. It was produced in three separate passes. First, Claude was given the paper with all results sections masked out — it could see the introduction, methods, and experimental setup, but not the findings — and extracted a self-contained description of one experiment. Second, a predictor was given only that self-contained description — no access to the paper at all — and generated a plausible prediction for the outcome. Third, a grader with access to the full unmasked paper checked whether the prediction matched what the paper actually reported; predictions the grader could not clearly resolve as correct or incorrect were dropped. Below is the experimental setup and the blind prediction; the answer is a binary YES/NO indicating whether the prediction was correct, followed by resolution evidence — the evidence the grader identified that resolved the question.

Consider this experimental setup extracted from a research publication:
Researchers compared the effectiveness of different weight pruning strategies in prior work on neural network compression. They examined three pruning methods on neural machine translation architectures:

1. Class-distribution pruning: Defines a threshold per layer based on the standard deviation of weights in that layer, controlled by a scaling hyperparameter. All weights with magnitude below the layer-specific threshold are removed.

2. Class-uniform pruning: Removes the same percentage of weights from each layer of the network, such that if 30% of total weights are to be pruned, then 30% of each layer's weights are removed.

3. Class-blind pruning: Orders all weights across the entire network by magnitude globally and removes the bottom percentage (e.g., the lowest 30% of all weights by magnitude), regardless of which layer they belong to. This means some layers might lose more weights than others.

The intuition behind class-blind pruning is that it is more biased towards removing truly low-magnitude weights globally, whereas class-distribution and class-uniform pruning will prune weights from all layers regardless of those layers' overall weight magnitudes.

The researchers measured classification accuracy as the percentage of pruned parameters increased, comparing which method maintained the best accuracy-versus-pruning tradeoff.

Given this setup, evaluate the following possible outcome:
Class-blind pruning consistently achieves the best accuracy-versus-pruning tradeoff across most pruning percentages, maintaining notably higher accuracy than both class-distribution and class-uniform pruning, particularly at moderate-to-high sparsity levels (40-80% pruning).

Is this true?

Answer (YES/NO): YES